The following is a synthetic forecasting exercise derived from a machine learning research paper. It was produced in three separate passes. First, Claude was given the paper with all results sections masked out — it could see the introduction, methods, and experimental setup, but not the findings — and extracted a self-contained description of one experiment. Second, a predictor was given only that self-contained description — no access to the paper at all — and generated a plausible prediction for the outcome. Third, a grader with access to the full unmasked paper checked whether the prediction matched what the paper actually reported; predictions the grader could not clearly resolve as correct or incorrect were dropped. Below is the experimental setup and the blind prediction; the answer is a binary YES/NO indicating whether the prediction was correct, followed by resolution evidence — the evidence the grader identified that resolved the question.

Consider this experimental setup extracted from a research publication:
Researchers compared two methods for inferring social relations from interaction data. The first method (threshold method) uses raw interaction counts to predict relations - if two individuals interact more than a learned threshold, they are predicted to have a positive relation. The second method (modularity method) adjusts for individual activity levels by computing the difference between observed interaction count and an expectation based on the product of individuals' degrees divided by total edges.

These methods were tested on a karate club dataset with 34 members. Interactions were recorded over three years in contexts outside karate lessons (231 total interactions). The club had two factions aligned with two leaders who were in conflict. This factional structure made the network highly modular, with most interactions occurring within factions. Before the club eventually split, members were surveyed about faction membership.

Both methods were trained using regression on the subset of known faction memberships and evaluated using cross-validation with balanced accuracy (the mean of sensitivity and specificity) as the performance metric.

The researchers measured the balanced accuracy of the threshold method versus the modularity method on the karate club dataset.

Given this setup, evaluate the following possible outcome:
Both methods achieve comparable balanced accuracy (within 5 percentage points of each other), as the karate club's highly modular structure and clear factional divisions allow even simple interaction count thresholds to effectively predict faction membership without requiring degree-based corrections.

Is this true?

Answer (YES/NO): NO